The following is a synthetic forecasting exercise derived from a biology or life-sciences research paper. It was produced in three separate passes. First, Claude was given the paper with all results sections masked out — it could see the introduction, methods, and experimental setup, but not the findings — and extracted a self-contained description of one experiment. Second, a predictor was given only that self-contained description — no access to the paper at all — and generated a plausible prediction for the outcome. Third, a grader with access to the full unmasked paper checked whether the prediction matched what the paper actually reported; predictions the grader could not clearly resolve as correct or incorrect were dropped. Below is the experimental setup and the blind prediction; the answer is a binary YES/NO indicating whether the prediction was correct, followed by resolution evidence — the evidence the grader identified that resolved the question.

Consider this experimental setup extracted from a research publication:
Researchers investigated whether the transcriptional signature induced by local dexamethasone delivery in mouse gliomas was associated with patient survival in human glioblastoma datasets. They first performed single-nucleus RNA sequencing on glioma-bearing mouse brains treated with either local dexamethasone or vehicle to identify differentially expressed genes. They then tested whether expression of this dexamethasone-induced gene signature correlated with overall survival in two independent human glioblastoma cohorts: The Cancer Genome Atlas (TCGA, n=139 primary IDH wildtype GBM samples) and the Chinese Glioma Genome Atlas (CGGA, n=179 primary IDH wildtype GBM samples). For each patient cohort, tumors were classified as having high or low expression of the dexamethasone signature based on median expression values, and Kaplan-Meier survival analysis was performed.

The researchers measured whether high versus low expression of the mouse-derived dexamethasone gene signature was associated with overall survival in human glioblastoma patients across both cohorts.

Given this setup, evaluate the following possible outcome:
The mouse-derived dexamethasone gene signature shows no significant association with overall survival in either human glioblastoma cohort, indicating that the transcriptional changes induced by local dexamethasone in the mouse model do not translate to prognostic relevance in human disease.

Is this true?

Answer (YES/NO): NO